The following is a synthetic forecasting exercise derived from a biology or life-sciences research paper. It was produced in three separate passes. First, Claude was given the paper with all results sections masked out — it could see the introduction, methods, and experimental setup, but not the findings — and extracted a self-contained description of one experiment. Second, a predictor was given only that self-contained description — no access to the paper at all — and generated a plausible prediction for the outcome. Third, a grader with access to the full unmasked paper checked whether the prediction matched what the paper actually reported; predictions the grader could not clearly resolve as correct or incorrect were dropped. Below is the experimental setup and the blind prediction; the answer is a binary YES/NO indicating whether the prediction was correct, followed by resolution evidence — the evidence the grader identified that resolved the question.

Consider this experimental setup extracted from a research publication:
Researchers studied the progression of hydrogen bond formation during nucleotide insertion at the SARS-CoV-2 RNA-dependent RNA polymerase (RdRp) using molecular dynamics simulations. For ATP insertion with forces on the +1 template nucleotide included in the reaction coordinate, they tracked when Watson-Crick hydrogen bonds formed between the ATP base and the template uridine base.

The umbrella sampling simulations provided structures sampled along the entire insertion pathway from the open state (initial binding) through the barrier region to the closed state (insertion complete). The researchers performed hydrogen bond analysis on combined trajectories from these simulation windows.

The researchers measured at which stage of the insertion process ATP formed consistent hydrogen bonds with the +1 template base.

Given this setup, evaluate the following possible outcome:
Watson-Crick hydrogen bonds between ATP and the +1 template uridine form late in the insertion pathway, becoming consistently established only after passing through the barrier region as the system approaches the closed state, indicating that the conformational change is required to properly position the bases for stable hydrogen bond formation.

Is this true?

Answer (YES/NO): YES